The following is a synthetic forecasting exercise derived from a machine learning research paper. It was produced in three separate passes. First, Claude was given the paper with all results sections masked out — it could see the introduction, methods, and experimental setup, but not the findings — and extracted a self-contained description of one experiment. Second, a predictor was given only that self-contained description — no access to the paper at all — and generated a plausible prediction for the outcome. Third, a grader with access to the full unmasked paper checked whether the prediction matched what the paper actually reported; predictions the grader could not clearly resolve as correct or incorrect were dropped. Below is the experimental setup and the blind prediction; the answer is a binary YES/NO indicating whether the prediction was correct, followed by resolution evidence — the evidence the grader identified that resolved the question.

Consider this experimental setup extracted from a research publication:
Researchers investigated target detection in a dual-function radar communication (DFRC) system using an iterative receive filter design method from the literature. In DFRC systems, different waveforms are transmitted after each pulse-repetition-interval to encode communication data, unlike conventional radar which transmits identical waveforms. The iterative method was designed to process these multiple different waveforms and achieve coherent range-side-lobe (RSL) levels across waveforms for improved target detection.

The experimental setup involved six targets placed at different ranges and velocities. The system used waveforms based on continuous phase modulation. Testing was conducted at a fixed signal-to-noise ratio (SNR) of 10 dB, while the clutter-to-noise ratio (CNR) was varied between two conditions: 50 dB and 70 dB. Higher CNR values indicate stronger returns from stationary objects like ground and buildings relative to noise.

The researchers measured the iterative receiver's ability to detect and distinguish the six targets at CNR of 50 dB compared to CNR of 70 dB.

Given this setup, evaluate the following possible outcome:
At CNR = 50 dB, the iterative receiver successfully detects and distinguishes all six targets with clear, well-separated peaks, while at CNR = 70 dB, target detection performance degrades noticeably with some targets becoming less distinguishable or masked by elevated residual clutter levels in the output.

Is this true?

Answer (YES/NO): NO